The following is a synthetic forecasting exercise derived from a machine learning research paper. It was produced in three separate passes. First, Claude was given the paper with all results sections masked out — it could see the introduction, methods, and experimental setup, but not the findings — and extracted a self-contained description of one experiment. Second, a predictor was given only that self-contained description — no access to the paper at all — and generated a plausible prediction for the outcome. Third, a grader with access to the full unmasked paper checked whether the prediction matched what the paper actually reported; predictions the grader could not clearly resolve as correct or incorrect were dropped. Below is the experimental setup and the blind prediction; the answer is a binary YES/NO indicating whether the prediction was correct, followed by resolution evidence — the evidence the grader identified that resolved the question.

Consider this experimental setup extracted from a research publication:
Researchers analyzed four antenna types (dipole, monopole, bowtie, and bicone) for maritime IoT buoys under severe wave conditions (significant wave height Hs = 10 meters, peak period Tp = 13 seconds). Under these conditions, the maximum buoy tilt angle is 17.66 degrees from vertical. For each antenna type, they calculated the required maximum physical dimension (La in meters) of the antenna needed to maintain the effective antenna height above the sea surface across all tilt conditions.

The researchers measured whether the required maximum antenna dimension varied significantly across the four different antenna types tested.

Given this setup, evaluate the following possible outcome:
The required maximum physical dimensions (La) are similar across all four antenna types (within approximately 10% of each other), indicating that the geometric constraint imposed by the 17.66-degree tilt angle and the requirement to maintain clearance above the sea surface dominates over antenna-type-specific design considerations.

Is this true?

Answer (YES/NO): YES